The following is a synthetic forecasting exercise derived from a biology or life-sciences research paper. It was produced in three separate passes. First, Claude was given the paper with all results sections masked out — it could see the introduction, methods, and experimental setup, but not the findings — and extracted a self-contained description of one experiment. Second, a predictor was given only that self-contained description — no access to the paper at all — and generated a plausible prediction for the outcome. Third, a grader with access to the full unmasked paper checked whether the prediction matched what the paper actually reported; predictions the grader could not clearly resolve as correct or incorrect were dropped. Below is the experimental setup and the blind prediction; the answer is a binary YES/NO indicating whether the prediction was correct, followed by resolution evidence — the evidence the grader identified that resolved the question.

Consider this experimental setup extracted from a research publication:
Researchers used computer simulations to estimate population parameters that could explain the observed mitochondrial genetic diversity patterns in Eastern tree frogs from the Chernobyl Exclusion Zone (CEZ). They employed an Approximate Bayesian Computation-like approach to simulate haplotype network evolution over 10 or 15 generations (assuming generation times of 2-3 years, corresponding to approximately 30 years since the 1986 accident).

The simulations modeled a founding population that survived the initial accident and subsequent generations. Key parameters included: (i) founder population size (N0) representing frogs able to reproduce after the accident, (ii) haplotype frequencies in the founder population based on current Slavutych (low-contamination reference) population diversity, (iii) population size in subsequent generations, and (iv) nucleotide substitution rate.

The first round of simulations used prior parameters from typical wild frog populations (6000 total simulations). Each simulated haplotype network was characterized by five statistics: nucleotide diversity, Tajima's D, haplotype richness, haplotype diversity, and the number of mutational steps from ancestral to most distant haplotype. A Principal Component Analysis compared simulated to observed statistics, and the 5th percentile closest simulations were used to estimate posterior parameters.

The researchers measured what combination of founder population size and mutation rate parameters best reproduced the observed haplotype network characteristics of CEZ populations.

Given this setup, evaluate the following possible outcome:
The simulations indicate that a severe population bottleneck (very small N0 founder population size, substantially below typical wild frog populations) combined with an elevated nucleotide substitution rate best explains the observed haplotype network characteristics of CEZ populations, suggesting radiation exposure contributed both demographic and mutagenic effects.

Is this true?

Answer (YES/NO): YES